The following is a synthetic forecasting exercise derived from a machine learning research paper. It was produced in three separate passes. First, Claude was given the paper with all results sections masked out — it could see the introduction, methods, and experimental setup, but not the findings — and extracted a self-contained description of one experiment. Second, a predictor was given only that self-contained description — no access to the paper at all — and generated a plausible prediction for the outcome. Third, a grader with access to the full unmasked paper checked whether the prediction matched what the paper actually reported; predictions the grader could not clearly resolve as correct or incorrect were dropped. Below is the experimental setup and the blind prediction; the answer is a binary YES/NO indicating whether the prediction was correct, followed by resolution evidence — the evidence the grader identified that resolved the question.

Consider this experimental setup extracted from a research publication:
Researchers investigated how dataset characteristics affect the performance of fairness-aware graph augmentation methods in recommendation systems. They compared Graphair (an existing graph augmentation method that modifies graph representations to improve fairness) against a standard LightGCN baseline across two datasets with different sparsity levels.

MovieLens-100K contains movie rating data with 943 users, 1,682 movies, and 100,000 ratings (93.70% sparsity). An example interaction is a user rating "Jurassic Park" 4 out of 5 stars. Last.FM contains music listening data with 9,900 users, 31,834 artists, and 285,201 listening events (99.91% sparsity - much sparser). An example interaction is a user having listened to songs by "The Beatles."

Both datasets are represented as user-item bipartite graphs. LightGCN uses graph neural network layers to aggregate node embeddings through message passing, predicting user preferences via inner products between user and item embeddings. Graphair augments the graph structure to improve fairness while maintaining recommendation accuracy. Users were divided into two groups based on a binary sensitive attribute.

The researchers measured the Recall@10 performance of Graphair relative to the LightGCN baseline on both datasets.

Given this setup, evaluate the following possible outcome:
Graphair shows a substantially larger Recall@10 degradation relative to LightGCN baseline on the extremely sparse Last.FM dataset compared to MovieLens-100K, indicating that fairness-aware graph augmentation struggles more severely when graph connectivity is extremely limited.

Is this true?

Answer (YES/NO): NO